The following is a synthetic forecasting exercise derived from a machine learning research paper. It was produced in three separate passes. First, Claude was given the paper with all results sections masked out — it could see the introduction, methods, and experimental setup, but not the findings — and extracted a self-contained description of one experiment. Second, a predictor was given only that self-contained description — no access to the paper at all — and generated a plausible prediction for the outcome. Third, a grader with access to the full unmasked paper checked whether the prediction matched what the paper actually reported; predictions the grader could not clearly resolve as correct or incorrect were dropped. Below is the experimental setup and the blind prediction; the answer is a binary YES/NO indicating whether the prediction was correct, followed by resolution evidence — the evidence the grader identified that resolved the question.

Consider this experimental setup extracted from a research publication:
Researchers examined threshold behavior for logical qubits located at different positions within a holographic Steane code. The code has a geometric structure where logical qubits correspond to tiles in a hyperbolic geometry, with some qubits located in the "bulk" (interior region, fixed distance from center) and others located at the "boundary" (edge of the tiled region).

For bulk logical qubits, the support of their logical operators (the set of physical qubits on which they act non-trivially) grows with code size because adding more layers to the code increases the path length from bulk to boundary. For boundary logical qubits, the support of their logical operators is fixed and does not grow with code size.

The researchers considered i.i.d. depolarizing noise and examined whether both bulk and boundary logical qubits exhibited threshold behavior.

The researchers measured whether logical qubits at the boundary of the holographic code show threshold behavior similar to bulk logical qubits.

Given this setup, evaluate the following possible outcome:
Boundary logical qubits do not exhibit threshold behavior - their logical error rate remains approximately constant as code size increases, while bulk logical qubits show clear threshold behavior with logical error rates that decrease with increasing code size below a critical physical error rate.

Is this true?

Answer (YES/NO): YES